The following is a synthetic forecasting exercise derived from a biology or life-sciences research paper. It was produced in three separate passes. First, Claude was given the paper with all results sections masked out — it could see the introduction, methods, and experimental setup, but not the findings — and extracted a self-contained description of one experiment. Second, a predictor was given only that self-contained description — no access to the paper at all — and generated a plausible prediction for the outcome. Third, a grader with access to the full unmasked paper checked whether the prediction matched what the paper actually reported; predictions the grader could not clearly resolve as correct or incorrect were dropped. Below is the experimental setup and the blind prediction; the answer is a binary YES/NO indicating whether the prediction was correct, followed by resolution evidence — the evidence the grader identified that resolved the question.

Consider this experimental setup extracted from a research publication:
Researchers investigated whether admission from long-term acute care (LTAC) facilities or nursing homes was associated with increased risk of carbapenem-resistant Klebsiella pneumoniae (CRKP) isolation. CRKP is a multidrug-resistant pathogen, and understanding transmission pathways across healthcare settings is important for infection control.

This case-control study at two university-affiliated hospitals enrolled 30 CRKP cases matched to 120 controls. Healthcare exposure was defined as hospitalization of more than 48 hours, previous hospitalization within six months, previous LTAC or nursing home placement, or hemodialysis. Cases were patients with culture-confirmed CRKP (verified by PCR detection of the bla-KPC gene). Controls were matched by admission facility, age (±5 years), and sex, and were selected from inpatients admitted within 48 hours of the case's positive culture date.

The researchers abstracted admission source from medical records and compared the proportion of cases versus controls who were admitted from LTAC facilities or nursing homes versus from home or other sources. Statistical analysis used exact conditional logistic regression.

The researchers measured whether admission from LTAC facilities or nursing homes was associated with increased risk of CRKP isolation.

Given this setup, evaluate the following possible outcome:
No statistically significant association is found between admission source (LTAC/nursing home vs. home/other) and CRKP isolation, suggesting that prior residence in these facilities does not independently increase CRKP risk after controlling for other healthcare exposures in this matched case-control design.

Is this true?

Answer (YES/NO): NO